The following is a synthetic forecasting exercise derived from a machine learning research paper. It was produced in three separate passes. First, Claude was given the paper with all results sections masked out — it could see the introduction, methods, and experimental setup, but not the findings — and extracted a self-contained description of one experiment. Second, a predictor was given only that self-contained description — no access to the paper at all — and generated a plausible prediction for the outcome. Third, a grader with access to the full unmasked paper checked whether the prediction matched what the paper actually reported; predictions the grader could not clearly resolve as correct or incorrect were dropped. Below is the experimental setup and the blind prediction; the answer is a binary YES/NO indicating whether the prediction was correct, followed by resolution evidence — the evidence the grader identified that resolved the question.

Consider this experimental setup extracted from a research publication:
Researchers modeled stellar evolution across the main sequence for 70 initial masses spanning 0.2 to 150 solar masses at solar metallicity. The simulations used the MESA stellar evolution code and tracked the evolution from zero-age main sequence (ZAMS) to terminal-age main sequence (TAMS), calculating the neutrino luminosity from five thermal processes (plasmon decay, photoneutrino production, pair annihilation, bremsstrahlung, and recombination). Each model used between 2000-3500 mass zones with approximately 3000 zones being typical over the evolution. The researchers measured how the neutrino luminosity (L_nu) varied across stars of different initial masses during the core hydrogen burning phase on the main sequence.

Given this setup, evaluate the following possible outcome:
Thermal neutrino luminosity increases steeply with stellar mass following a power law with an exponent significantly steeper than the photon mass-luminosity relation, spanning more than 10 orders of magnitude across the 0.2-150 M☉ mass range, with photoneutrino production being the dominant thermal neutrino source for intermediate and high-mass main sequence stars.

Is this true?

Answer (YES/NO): NO